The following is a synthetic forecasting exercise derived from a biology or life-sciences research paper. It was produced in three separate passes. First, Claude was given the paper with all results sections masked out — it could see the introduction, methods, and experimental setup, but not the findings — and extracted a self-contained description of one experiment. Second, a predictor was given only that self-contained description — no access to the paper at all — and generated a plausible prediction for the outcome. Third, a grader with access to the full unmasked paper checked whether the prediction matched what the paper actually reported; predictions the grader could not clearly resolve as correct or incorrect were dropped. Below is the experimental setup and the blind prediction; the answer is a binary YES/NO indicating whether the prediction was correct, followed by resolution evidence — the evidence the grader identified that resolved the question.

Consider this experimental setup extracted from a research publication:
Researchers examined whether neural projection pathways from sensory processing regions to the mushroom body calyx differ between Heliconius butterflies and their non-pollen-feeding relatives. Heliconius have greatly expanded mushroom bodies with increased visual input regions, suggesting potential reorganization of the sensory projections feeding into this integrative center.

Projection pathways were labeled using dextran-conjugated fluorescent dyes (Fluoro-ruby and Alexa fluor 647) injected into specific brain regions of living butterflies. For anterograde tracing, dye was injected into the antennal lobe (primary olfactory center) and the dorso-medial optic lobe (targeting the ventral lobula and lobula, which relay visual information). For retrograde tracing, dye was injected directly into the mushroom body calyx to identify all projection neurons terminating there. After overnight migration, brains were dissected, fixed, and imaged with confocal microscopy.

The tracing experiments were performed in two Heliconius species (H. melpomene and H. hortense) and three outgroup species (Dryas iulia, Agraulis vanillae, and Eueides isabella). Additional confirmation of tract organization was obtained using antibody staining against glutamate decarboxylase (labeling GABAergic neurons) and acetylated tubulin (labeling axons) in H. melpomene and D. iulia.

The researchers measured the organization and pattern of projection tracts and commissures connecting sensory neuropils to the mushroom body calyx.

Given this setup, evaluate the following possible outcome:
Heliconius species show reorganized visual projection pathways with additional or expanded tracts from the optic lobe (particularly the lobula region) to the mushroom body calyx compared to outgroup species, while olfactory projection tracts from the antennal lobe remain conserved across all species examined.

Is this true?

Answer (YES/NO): NO